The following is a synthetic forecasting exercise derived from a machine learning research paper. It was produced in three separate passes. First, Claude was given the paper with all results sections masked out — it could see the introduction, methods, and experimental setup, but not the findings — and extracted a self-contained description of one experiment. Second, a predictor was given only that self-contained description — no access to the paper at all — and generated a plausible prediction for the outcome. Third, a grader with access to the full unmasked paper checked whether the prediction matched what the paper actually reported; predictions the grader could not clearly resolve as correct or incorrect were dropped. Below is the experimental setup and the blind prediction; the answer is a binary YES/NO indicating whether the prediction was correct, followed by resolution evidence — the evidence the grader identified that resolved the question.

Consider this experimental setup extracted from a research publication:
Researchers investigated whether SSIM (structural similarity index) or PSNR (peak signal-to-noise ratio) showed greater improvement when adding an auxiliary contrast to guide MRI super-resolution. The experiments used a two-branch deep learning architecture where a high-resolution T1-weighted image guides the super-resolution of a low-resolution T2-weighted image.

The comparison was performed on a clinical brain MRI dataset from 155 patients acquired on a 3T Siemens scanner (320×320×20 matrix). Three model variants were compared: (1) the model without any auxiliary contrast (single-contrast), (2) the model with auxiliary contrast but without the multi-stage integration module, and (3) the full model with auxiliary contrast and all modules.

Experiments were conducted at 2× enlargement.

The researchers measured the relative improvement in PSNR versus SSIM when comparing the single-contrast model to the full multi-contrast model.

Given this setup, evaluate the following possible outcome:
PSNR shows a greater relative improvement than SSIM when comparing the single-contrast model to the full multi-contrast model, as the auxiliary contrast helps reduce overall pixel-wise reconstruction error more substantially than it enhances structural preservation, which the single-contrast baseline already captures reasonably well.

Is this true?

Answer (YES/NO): YES